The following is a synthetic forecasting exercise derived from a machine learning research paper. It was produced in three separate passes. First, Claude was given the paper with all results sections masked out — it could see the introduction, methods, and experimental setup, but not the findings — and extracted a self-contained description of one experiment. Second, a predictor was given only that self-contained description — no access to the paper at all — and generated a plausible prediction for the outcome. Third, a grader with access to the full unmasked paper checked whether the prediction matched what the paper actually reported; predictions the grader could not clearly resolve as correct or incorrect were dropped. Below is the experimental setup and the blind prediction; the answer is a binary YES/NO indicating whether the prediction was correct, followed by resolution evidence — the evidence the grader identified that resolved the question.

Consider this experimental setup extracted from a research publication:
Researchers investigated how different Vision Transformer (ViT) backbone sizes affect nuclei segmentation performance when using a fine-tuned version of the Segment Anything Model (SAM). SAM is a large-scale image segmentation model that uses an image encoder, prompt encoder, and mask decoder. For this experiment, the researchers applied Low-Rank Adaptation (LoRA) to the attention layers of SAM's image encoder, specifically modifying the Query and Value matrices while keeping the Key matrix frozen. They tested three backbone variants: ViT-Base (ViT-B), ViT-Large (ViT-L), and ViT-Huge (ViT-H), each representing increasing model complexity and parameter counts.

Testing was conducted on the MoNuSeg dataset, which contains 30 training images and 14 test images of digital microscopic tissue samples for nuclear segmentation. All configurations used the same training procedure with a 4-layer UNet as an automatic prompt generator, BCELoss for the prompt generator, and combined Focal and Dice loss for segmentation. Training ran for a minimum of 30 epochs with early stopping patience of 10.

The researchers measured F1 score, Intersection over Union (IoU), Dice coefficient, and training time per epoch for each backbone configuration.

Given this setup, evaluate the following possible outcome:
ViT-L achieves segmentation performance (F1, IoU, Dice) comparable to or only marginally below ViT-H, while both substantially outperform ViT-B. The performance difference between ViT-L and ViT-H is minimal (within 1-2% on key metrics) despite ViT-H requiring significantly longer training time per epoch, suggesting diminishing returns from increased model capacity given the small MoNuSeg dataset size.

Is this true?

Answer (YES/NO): NO